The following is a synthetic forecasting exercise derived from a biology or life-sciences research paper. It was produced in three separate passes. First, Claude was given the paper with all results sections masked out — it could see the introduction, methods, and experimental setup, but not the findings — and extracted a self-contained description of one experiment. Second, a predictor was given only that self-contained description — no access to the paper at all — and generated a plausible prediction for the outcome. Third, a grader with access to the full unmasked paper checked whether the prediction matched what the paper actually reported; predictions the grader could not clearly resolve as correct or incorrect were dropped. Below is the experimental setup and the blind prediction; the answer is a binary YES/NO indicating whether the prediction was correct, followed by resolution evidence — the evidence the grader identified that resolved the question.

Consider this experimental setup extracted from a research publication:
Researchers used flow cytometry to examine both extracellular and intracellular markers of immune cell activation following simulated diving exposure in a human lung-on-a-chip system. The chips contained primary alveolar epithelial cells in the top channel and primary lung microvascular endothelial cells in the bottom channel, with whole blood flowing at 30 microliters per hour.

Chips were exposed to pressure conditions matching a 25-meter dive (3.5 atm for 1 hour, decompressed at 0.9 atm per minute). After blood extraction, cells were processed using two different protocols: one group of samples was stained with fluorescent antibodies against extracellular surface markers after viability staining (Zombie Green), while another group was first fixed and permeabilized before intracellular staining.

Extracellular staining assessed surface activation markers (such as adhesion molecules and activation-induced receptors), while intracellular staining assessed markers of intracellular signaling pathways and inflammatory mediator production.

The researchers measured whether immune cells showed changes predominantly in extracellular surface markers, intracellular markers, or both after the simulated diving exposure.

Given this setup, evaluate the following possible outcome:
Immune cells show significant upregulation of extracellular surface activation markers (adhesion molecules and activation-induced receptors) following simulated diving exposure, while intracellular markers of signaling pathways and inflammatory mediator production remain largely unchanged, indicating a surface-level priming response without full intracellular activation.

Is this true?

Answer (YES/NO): NO